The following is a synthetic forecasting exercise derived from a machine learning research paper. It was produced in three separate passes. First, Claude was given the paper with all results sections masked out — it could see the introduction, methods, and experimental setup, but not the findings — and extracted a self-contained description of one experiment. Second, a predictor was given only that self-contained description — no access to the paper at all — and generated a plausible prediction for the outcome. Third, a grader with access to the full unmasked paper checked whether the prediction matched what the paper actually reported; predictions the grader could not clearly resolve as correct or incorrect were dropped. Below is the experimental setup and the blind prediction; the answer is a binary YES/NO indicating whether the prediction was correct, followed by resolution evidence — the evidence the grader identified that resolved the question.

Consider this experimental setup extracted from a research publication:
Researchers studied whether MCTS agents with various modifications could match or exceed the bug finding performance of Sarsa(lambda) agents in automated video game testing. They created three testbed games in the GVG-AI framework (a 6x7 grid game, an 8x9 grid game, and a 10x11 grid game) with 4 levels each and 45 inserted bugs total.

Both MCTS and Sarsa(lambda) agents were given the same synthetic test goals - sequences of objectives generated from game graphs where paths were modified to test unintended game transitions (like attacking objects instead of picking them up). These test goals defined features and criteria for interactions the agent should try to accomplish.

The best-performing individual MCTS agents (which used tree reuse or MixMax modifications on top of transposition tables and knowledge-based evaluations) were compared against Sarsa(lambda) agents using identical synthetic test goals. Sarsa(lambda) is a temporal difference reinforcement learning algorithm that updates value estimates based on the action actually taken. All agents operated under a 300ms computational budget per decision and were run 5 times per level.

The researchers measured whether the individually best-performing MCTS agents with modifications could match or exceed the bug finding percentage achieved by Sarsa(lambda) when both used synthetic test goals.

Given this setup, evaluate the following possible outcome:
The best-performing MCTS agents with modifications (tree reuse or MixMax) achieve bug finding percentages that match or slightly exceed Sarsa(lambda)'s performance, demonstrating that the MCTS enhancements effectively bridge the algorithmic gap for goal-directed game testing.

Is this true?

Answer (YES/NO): NO